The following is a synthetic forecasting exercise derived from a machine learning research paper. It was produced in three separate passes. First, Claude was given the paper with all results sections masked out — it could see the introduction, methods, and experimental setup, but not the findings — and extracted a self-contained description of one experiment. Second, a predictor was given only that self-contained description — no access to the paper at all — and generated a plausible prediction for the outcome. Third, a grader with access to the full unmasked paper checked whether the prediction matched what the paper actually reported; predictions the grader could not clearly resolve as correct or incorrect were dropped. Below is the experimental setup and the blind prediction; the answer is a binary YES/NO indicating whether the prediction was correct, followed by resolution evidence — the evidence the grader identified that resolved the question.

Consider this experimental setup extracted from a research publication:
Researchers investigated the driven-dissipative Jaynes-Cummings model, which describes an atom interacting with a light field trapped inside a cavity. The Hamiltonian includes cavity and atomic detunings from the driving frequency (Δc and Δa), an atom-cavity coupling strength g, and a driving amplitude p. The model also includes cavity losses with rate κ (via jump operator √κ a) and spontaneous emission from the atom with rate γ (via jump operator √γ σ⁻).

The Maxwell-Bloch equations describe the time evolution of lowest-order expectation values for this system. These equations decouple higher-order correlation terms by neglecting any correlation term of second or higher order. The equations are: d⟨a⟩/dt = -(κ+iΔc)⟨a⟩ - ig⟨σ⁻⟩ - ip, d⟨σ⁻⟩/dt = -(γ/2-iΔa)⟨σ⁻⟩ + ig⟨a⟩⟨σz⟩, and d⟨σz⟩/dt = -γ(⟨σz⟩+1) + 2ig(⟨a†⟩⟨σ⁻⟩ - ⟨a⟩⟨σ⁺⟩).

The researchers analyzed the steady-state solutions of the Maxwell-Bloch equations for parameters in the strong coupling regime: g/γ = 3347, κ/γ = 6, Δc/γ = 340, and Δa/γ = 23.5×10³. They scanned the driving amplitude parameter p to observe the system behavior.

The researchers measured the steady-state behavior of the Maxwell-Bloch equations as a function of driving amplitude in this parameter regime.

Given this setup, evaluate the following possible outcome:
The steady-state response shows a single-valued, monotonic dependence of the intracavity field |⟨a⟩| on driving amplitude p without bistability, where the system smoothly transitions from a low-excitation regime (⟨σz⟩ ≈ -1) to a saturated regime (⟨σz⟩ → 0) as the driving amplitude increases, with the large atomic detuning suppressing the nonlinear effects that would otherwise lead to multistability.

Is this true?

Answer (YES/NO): NO